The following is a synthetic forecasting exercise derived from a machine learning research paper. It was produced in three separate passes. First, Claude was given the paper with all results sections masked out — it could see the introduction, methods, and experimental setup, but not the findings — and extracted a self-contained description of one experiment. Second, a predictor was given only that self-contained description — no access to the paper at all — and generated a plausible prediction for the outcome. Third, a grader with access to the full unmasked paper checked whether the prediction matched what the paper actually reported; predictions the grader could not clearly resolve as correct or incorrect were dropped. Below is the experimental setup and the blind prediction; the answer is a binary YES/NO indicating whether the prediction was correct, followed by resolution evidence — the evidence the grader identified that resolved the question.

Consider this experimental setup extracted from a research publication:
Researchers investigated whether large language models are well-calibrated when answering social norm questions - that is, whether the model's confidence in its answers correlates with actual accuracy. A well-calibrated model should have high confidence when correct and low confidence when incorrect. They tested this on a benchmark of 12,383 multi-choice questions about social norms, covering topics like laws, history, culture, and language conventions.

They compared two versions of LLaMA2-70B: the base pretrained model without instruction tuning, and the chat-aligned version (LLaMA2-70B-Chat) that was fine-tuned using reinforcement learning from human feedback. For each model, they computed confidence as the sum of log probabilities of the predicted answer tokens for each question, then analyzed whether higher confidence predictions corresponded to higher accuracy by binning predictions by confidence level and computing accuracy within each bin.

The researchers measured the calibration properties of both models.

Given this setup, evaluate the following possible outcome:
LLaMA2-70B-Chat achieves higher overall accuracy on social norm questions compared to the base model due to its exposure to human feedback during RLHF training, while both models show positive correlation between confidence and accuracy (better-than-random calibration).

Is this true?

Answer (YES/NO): NO